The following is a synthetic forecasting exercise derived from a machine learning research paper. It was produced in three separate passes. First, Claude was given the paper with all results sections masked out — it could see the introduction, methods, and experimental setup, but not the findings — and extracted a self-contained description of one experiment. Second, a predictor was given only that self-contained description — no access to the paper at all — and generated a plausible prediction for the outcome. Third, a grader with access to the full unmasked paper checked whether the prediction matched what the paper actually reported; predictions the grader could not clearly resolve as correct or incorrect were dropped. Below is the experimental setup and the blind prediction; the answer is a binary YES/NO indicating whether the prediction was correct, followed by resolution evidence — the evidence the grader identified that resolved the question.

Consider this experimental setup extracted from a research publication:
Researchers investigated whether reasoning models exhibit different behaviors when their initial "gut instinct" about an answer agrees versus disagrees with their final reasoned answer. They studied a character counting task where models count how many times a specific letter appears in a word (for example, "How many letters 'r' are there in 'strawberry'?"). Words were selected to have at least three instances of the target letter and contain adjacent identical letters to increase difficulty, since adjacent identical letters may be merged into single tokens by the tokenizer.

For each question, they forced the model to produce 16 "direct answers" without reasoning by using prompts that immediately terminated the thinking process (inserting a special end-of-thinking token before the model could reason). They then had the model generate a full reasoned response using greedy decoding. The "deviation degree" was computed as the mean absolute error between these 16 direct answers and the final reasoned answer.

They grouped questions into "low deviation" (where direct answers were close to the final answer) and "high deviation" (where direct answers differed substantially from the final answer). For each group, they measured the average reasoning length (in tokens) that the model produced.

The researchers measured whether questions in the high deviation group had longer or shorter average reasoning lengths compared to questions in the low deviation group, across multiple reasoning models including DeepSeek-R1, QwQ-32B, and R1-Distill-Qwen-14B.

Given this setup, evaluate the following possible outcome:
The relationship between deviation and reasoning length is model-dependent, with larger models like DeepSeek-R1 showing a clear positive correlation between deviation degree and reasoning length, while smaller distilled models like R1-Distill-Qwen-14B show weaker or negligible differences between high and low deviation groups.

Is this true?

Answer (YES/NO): NO